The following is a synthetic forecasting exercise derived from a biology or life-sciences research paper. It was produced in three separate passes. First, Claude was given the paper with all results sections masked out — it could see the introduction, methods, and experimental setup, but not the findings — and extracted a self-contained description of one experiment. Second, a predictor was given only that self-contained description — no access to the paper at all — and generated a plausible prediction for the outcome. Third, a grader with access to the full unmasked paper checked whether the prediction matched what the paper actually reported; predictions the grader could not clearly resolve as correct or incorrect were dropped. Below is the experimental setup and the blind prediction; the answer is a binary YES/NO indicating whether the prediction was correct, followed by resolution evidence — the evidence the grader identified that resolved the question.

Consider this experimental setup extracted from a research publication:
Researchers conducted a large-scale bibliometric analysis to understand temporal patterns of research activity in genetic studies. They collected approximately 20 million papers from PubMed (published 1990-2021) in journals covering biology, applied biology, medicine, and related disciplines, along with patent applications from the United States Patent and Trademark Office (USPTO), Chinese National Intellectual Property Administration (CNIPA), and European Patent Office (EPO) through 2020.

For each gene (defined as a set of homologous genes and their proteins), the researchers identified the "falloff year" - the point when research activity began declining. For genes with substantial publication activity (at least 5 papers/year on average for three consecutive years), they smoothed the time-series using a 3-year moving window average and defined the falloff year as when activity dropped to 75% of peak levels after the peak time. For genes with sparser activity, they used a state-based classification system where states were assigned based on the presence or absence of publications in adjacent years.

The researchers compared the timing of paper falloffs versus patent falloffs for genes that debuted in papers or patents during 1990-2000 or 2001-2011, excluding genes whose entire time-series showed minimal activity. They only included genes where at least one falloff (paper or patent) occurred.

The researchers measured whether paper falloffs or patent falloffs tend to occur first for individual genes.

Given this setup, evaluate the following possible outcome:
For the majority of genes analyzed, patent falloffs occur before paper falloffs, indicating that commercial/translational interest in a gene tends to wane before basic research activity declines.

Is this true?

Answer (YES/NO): YES